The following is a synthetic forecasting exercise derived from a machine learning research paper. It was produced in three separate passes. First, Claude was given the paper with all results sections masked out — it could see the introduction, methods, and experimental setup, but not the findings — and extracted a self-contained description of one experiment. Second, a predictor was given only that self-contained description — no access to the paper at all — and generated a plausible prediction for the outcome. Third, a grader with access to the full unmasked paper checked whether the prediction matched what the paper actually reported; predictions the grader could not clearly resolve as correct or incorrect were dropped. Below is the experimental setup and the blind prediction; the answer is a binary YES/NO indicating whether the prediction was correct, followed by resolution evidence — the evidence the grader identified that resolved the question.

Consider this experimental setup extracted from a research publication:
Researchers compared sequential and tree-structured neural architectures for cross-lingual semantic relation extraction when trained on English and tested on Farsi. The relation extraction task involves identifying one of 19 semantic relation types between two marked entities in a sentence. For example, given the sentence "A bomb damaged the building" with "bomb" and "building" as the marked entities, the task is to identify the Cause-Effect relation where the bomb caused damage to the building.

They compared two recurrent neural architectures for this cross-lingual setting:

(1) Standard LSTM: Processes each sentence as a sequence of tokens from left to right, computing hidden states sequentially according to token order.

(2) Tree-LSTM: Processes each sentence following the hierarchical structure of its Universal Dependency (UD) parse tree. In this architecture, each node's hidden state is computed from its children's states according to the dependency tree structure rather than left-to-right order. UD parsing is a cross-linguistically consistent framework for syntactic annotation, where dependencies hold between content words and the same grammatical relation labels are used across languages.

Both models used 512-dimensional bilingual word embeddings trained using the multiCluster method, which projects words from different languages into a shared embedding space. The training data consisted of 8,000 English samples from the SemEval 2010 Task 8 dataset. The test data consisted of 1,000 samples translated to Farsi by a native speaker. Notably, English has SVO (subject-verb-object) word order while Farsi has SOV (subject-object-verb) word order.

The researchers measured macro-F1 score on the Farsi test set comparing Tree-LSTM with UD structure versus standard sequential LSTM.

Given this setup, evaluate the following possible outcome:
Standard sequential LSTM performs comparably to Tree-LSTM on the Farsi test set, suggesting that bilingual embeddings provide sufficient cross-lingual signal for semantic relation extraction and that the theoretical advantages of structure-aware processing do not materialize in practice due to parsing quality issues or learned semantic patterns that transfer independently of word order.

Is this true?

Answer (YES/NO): NO